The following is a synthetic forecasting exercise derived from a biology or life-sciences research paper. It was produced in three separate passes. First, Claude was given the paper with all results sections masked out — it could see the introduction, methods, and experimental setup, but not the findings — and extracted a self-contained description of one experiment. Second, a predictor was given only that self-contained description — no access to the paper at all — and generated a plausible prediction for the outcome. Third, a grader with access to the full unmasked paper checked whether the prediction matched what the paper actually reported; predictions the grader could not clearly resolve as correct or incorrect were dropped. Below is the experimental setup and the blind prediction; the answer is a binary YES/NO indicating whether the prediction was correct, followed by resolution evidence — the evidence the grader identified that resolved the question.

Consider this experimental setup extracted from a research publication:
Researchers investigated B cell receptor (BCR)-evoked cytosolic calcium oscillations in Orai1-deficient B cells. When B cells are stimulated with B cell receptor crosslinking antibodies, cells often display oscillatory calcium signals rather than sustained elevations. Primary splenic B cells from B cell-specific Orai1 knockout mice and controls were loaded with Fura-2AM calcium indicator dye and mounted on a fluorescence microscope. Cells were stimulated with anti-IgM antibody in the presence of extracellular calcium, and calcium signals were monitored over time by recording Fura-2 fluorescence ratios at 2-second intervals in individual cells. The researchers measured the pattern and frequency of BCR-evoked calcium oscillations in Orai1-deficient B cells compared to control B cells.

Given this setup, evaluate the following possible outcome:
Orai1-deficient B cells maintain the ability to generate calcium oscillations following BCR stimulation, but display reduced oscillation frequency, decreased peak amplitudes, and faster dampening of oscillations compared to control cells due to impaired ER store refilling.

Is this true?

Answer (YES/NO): NO